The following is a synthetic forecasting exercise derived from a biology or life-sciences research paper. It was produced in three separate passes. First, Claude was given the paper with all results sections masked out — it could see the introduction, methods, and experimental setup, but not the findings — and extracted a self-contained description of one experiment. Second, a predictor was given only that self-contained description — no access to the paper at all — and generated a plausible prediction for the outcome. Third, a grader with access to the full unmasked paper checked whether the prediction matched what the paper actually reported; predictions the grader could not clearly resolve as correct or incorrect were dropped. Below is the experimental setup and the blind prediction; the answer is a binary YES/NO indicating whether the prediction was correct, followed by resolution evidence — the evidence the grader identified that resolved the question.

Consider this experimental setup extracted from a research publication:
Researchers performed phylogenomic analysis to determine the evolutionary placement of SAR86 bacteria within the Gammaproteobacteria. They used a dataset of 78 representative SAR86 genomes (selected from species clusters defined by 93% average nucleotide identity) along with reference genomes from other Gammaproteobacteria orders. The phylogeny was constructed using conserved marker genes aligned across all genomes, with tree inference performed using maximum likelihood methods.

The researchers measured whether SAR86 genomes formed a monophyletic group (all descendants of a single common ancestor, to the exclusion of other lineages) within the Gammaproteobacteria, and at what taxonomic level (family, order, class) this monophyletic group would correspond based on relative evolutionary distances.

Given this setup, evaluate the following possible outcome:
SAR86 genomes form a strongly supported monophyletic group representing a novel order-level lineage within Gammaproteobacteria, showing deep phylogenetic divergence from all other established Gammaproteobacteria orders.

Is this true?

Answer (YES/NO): YES